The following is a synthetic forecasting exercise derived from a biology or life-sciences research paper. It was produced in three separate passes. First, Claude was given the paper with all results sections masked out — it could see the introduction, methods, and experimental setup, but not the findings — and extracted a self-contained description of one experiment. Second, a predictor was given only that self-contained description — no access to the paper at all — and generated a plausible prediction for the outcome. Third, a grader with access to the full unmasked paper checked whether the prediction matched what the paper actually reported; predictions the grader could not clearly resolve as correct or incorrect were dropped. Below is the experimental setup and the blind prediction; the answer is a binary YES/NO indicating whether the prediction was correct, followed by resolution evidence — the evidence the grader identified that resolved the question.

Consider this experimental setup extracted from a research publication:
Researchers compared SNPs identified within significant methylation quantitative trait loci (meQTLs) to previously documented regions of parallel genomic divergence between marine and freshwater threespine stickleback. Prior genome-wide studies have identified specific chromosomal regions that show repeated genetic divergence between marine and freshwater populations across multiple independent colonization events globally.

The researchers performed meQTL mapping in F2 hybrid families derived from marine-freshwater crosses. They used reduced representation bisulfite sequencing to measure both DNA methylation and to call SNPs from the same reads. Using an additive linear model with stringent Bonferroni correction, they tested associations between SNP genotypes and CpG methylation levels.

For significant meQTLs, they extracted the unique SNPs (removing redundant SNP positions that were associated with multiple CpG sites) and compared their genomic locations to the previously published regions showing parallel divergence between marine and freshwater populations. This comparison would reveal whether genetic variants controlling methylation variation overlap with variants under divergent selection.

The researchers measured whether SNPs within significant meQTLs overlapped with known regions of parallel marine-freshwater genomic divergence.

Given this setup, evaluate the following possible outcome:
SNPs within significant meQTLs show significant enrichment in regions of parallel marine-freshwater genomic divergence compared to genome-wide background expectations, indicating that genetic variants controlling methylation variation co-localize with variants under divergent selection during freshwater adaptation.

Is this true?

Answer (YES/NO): NO